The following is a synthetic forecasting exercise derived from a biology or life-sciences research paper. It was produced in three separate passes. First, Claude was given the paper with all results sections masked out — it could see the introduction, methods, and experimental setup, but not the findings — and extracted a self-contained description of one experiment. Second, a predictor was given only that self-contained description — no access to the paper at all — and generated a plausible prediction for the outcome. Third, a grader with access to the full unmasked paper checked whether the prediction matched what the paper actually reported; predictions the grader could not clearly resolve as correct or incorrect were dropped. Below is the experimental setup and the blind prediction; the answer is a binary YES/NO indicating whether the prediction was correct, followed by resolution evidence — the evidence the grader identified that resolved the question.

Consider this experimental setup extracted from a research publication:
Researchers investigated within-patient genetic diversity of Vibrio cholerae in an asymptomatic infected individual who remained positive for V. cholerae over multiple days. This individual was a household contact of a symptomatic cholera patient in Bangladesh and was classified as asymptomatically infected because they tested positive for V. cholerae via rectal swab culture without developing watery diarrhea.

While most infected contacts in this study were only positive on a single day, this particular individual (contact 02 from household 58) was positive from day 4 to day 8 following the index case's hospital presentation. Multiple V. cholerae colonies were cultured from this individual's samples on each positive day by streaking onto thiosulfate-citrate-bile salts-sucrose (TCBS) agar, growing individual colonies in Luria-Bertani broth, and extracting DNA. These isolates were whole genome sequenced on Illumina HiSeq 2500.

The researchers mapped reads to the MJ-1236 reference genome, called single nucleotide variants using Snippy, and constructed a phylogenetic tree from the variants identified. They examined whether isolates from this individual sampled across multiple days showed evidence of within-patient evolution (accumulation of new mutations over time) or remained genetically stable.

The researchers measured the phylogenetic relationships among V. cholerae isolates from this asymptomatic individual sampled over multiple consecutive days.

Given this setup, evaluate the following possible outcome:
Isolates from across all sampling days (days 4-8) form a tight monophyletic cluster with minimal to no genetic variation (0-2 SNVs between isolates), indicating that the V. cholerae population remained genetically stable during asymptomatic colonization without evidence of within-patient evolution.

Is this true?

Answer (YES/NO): NO